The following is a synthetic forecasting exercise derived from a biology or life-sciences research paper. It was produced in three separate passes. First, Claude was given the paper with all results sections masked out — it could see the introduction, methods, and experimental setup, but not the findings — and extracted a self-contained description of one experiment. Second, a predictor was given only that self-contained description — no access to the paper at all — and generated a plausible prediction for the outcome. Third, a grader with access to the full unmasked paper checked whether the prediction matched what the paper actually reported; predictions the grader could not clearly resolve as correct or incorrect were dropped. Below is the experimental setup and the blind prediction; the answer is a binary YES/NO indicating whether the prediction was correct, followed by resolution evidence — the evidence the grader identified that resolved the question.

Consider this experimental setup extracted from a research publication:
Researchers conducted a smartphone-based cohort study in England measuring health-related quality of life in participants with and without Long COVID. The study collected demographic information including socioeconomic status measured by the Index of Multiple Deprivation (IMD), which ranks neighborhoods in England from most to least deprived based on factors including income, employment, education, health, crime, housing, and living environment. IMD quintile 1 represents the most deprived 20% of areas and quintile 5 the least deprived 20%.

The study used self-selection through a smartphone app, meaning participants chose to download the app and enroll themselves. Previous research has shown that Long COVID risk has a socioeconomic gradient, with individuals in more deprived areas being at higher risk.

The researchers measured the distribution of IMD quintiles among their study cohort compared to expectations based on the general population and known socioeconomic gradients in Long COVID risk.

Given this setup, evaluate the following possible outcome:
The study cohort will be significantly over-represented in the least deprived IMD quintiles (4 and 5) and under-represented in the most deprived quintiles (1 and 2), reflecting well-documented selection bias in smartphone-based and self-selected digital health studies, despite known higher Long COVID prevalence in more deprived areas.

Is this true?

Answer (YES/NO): YES